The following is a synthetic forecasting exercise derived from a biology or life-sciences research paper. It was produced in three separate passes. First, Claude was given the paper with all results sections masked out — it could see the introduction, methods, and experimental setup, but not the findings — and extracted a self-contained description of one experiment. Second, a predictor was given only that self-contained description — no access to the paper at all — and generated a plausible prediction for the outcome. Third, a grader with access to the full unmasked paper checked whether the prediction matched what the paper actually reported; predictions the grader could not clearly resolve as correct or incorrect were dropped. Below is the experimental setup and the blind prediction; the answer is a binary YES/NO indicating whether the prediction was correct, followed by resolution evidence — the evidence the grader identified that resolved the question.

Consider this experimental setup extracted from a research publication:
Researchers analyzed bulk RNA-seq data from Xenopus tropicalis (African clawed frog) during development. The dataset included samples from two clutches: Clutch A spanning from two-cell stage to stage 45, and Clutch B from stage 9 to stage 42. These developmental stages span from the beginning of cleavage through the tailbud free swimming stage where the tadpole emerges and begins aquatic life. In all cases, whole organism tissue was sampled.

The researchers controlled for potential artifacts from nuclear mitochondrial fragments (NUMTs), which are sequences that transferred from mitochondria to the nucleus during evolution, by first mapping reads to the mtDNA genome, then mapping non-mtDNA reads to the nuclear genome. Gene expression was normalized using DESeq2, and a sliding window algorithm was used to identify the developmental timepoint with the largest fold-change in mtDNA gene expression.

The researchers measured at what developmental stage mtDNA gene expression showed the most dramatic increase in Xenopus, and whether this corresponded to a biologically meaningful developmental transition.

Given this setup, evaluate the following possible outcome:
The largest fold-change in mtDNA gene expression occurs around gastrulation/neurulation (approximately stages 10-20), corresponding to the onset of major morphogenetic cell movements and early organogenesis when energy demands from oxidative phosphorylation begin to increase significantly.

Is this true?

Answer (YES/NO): NO